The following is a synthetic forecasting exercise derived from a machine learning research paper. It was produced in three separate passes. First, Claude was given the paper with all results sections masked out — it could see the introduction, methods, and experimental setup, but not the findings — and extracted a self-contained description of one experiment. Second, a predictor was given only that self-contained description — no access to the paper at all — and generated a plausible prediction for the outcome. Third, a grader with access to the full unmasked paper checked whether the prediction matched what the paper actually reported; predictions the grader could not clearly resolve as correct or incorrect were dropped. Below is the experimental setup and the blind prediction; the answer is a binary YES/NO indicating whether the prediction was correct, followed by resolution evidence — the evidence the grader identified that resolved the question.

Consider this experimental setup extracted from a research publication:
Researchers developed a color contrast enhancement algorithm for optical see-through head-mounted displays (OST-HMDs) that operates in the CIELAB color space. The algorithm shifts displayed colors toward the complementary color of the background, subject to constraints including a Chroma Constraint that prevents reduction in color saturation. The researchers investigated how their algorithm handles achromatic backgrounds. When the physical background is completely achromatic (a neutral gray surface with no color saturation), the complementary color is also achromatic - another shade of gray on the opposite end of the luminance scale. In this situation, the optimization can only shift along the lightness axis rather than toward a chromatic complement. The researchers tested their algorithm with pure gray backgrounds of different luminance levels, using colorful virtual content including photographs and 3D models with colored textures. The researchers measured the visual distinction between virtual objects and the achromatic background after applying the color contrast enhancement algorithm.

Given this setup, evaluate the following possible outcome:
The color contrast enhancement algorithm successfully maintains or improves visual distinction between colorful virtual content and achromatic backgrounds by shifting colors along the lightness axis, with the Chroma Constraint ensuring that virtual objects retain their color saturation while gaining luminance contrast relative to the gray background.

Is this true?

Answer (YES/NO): NO